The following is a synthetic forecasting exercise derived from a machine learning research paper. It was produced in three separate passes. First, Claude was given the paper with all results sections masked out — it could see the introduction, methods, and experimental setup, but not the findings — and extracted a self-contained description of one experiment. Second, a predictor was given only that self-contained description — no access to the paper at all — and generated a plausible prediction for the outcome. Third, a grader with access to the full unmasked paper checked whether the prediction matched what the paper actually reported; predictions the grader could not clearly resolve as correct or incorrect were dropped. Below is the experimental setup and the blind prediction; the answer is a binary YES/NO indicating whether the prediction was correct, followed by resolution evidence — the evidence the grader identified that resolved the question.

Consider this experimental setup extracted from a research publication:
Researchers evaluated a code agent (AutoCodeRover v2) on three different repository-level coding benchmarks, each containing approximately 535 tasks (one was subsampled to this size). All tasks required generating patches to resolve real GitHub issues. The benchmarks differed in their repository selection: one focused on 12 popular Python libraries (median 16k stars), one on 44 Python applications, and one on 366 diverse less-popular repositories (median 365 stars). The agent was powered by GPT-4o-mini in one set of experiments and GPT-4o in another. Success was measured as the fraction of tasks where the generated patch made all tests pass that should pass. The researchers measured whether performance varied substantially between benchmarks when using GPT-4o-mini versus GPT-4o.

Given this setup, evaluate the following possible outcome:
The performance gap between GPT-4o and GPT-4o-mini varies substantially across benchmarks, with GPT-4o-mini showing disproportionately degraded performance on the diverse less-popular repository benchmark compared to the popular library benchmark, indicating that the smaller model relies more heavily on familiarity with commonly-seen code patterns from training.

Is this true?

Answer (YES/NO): NO